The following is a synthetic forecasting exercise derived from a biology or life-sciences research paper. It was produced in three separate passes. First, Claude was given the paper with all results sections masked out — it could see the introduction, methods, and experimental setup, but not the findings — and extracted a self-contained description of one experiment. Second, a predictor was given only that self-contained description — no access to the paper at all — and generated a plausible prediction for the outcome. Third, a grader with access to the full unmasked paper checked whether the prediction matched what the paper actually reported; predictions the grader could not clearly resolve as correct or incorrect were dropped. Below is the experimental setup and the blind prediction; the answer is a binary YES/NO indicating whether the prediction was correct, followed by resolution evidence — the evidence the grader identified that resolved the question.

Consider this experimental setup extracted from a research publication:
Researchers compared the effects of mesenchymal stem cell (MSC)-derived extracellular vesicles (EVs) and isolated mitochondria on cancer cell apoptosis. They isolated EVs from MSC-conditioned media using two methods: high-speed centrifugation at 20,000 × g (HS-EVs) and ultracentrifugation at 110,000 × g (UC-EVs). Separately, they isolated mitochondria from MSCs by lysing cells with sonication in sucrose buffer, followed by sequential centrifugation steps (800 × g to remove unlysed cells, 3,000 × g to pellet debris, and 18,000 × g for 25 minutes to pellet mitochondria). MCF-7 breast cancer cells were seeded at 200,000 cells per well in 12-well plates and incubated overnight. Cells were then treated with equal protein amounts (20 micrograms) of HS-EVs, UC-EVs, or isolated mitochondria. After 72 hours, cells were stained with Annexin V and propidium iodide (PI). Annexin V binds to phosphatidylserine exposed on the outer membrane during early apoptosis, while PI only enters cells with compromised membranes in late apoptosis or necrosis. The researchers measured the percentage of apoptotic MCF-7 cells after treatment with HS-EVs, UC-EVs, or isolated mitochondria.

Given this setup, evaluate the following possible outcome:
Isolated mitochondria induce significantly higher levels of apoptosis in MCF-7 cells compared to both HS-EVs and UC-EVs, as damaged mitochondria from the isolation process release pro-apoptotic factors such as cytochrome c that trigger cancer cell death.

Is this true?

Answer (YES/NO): NO